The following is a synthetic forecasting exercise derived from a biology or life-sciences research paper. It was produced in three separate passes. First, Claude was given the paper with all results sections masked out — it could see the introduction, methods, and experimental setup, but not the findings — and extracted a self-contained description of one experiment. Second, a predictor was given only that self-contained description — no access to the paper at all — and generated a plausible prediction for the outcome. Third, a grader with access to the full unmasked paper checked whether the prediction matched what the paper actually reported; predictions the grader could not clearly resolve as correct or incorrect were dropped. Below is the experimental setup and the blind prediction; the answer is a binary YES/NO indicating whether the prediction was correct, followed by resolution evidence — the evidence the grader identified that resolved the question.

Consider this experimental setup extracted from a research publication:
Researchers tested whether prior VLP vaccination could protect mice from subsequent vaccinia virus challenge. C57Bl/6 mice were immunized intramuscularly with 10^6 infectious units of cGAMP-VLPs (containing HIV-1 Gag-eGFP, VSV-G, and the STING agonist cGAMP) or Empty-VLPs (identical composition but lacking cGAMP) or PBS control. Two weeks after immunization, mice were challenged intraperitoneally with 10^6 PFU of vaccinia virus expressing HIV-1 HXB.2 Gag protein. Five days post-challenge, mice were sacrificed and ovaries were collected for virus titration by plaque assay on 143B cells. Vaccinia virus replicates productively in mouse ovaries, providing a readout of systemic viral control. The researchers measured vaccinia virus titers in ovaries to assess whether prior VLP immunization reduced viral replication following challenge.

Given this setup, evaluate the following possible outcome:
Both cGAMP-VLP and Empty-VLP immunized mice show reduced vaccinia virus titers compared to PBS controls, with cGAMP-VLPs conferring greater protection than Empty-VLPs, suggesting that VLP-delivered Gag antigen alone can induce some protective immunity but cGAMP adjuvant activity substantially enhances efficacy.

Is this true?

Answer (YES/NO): NO